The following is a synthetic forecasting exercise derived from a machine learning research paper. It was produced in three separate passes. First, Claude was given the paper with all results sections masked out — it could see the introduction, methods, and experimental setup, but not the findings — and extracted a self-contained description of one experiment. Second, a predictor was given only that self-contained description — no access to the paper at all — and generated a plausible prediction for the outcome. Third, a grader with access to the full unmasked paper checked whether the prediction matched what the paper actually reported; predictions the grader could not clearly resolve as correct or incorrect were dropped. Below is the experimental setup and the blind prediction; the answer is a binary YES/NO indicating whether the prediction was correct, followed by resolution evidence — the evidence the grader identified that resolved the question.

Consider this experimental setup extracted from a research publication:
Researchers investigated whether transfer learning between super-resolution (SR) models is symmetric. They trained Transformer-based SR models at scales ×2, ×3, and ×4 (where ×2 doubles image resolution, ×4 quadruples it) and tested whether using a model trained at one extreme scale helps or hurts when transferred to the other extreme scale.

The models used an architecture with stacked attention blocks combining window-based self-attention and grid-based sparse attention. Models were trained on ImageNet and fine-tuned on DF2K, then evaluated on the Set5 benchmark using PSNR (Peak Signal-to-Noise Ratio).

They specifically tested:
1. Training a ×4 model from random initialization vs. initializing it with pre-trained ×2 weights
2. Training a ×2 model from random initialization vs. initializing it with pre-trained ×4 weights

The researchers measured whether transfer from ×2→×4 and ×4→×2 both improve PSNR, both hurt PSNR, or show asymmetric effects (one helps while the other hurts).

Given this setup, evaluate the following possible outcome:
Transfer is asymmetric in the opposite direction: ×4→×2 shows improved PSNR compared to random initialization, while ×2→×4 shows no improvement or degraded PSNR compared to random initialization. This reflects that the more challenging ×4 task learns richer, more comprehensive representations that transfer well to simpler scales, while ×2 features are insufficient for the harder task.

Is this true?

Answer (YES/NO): NO